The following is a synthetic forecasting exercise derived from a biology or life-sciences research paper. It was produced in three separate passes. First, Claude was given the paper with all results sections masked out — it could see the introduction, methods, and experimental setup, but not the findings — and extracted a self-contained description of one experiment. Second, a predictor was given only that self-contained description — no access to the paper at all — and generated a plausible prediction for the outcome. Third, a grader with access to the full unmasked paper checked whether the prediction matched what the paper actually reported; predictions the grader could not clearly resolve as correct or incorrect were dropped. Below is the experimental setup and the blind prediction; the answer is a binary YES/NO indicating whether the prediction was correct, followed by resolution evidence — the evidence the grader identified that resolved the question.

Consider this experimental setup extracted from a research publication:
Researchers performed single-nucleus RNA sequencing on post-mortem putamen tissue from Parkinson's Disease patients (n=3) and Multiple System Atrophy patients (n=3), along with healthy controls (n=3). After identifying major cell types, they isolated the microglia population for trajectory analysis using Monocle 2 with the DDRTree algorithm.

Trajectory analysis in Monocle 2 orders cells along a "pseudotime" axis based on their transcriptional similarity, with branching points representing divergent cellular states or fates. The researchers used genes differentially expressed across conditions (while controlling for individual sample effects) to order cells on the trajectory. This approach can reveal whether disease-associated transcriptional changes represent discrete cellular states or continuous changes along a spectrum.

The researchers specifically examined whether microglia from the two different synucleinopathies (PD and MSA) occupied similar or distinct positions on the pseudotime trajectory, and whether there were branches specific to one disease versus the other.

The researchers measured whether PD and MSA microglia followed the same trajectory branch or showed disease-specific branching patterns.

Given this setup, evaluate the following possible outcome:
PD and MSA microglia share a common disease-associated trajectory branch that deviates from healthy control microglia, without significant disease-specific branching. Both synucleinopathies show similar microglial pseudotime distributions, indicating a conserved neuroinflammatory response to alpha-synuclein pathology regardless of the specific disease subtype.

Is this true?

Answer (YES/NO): NO